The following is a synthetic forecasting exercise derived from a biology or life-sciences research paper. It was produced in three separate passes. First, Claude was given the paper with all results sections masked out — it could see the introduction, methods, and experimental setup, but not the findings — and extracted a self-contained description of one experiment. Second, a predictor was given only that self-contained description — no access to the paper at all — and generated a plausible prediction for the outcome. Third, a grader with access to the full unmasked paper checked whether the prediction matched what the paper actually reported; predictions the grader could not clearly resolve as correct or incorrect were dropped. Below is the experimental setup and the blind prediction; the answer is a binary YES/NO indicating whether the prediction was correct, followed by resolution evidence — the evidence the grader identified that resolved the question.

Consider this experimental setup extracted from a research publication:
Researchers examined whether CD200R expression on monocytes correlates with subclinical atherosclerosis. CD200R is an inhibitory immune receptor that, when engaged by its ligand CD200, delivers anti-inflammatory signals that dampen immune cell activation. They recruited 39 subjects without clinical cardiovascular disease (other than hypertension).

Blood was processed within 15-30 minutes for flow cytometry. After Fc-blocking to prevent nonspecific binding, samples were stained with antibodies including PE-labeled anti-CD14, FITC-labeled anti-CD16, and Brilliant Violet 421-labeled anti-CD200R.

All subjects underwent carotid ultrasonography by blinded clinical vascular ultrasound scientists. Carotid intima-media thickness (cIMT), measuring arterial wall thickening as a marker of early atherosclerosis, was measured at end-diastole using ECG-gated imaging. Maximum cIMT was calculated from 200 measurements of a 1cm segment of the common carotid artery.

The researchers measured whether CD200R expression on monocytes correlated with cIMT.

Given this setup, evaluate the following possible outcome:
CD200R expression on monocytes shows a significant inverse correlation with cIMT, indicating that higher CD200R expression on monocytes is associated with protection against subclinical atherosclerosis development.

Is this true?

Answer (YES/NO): YES